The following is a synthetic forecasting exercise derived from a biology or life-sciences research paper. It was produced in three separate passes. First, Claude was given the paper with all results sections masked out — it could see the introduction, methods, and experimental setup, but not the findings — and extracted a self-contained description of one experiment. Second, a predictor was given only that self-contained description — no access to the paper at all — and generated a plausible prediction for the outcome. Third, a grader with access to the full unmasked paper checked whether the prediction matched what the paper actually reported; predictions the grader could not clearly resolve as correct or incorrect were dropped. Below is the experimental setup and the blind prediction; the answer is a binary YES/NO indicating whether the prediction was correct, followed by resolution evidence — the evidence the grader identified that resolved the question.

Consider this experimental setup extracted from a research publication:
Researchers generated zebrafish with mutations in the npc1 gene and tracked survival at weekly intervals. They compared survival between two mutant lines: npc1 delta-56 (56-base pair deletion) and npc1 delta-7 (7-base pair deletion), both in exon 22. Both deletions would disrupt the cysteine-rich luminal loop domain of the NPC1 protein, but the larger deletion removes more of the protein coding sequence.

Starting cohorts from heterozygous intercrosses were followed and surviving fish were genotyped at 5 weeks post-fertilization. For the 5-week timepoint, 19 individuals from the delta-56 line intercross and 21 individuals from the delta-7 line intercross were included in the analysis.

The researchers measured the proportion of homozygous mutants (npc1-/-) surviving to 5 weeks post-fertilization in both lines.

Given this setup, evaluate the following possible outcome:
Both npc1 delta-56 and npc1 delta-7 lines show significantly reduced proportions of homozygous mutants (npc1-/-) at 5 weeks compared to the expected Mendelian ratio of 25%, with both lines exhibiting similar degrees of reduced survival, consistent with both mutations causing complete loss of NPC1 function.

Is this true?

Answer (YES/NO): YES